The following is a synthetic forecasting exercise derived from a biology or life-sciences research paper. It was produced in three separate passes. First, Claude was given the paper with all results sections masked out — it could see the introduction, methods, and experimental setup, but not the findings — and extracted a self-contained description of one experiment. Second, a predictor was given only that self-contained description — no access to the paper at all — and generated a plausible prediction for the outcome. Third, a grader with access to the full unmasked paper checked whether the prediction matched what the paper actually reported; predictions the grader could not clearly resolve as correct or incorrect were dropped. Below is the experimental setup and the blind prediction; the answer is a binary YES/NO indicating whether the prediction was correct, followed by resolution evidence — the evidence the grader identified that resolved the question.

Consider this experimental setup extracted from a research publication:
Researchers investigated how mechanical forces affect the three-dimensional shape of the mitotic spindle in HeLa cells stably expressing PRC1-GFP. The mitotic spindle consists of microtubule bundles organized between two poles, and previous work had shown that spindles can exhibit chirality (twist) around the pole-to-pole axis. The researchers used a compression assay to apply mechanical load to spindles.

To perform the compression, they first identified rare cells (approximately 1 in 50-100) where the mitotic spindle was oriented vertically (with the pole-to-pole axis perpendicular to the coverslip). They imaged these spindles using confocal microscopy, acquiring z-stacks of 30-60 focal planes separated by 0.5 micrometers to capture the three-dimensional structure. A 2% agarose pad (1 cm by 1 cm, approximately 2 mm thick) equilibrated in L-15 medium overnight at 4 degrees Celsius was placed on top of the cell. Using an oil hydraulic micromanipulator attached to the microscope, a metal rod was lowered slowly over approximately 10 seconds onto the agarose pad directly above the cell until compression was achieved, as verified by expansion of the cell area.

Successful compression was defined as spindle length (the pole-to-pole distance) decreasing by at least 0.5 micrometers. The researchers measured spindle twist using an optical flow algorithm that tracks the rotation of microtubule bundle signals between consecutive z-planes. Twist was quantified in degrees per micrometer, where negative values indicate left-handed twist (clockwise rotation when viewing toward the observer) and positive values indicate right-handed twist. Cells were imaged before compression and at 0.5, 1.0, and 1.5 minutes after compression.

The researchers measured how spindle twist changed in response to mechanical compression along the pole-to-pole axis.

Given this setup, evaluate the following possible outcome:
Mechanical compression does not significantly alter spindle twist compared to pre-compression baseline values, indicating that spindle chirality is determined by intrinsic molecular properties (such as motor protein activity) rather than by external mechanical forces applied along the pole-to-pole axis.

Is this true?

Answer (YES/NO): NO